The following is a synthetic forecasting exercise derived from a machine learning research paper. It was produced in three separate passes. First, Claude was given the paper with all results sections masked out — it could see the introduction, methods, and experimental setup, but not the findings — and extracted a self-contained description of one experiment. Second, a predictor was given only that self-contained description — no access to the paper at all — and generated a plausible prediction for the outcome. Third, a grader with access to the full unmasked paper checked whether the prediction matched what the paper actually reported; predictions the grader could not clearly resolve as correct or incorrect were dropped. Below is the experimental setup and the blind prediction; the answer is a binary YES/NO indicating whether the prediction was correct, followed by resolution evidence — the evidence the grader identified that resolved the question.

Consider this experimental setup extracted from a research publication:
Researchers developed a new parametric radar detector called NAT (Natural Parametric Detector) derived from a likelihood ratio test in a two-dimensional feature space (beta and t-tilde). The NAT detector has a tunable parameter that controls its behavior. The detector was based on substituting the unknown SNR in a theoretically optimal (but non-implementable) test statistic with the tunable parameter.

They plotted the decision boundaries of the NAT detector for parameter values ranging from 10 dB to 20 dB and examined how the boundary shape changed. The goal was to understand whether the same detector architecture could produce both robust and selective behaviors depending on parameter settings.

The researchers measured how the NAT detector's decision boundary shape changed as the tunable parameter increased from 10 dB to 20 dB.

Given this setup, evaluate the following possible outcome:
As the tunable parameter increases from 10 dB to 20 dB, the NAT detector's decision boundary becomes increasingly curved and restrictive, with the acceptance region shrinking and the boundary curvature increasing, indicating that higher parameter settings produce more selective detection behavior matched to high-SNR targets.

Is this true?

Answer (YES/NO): NO